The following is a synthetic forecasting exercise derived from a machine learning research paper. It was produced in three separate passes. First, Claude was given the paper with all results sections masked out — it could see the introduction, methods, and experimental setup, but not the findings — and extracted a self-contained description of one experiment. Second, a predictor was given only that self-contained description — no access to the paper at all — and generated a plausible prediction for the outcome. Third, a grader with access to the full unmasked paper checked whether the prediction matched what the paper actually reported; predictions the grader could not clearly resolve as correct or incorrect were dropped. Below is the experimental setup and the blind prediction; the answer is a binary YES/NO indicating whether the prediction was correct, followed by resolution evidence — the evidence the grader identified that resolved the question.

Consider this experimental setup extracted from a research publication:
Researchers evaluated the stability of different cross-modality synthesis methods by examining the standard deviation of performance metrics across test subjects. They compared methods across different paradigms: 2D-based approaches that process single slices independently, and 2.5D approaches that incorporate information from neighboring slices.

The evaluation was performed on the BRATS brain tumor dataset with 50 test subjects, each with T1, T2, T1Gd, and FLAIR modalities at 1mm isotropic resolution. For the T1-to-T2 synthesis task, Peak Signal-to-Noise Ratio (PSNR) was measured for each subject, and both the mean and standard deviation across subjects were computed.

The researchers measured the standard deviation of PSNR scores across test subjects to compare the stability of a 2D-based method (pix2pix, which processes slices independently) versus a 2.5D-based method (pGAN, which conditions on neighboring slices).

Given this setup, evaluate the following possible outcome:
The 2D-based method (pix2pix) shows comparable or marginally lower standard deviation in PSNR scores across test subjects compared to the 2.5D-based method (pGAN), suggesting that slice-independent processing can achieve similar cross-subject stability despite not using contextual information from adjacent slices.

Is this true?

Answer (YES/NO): YES